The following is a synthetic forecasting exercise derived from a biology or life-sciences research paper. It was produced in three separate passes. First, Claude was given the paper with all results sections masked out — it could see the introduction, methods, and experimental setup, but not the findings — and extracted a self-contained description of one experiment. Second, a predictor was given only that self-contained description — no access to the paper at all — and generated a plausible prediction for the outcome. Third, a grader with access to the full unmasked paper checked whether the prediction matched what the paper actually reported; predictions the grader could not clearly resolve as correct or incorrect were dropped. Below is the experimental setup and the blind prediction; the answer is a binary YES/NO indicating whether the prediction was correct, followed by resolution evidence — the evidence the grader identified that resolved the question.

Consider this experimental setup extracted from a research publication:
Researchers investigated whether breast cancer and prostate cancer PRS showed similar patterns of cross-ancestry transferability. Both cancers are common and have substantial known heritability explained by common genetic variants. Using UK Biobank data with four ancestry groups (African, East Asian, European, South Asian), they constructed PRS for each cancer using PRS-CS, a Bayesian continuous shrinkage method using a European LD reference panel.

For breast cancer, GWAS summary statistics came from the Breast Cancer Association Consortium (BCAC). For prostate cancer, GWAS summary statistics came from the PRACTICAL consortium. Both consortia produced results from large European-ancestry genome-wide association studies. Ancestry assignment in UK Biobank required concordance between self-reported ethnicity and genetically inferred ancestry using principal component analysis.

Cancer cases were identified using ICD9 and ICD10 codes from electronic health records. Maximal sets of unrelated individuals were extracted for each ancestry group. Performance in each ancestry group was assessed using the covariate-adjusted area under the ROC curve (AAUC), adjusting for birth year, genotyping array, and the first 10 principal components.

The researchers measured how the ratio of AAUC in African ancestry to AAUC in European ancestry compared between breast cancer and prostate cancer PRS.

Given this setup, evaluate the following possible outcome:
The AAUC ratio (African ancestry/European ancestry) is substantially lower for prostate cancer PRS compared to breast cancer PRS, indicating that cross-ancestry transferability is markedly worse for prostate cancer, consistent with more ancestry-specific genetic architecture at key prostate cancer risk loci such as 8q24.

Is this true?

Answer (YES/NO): YES